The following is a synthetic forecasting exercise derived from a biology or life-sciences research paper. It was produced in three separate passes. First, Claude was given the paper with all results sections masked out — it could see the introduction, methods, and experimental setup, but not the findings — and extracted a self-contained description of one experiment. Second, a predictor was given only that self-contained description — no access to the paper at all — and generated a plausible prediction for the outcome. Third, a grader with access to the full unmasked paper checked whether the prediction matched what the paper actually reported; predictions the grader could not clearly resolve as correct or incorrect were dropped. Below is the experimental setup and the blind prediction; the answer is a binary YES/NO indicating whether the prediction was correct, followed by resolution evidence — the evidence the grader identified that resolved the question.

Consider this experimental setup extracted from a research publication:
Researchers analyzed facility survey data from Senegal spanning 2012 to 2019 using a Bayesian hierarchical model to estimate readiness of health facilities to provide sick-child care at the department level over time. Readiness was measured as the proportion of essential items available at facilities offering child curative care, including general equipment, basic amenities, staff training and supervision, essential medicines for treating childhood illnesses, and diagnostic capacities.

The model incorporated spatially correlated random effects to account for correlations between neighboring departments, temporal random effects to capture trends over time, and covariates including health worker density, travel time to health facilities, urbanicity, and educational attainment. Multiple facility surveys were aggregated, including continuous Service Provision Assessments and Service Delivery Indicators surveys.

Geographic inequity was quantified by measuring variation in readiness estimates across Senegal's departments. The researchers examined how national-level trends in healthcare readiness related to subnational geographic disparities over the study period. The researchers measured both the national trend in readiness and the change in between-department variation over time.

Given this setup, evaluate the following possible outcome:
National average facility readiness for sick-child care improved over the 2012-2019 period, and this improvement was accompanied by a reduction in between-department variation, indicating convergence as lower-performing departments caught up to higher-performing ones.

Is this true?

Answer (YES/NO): NO